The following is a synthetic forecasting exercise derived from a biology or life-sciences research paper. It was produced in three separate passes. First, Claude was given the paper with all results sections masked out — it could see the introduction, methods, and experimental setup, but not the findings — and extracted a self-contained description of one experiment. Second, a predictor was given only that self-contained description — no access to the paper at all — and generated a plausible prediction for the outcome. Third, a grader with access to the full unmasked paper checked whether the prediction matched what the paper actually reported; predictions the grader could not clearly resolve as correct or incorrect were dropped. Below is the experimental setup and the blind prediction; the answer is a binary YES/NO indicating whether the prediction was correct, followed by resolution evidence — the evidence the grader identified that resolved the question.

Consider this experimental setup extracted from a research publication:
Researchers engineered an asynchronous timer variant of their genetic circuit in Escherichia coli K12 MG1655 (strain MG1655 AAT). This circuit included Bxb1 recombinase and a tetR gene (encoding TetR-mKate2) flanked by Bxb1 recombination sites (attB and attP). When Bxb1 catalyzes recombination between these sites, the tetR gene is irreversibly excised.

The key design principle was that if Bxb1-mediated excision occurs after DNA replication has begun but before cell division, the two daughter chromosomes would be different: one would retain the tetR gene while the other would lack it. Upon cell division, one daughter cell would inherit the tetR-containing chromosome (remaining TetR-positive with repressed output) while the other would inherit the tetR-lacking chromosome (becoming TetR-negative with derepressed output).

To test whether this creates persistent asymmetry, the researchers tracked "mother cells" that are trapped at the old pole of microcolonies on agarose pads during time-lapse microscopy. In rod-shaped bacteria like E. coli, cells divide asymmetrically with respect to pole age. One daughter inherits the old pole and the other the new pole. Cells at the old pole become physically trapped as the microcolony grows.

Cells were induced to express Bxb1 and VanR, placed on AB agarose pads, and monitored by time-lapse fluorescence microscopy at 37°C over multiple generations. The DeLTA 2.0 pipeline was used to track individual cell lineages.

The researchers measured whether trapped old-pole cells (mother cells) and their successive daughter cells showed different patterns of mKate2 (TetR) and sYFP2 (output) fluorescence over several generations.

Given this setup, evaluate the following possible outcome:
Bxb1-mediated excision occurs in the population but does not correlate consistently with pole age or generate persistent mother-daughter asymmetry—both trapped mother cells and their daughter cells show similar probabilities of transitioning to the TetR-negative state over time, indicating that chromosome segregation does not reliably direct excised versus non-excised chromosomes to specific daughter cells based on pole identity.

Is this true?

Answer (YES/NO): NO